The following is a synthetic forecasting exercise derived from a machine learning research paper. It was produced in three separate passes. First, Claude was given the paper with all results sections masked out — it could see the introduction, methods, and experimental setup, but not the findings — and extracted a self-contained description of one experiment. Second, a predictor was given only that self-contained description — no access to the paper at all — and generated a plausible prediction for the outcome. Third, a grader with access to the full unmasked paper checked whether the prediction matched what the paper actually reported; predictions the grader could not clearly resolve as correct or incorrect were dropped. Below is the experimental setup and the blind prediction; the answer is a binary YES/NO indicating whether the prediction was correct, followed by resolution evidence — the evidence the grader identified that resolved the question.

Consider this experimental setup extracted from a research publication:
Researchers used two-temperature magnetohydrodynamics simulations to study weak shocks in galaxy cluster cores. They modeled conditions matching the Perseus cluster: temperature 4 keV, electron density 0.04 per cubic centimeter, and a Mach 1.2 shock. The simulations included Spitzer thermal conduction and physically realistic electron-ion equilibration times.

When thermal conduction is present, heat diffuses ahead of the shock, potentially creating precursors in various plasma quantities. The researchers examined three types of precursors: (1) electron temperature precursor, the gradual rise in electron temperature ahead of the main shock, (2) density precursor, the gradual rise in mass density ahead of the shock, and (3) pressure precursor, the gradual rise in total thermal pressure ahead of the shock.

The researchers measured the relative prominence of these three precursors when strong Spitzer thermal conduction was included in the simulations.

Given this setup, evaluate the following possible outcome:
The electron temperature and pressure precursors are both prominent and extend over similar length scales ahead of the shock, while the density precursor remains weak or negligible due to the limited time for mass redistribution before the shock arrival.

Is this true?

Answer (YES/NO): NO